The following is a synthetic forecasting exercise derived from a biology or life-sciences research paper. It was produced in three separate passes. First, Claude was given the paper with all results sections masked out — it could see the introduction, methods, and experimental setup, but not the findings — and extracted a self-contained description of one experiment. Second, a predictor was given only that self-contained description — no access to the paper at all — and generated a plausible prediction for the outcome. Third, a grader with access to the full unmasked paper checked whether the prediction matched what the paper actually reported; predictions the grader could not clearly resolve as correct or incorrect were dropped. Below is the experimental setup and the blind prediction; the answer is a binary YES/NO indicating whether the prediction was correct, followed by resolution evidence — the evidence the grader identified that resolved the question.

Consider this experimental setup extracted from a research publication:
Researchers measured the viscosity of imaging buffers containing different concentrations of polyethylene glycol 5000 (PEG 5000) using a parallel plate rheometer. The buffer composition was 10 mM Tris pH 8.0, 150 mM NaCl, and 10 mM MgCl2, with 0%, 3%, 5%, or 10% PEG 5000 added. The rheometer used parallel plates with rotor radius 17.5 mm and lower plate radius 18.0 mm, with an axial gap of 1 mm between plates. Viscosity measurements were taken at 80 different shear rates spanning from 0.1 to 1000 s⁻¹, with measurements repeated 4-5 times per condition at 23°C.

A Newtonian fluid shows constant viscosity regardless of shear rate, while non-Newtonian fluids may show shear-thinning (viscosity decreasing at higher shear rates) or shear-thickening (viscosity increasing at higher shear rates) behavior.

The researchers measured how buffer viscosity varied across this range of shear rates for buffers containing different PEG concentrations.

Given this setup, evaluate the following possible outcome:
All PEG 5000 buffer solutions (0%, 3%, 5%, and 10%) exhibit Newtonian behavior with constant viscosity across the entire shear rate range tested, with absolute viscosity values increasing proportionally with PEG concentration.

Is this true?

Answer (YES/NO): NO